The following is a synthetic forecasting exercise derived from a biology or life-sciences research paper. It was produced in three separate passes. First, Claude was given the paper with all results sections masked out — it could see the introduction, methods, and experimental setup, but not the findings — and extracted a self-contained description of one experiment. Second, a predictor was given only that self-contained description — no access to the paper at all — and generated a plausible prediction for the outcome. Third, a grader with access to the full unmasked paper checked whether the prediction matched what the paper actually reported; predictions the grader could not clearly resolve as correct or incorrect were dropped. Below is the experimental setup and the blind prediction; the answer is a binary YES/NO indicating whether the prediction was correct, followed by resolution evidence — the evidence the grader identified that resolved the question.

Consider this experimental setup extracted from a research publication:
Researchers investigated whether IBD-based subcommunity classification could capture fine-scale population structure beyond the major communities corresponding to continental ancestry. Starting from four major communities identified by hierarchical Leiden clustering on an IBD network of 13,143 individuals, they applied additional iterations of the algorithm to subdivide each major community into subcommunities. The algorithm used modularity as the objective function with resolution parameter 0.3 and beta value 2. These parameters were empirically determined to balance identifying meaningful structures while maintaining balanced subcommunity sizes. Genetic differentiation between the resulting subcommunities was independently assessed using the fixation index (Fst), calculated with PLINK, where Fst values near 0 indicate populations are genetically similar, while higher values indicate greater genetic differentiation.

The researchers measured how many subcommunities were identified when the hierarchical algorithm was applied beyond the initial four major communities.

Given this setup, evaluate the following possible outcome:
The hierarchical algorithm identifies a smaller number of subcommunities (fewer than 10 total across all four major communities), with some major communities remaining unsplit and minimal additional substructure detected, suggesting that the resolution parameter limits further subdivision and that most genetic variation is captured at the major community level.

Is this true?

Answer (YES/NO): NO